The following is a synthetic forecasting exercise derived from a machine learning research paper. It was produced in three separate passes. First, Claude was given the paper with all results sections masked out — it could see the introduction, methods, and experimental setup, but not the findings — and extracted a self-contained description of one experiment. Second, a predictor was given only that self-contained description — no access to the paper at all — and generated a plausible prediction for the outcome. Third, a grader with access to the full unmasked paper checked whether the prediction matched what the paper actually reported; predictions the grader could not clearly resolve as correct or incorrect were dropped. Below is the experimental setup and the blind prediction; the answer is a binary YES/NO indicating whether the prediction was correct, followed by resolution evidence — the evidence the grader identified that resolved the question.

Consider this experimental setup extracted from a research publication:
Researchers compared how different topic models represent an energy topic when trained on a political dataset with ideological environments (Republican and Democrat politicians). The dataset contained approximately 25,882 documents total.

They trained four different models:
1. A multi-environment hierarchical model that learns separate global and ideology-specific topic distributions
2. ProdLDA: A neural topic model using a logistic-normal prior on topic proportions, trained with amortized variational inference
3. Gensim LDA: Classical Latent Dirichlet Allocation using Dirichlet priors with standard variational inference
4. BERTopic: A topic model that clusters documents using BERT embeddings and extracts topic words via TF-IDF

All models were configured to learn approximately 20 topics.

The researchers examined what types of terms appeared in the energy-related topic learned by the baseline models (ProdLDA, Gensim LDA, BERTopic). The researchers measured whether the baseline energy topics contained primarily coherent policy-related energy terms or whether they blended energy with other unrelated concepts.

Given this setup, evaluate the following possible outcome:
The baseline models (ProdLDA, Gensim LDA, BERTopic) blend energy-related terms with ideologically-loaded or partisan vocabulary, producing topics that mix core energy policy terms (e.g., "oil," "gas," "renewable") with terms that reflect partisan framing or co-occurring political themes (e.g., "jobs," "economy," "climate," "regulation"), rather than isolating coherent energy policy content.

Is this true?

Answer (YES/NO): YES